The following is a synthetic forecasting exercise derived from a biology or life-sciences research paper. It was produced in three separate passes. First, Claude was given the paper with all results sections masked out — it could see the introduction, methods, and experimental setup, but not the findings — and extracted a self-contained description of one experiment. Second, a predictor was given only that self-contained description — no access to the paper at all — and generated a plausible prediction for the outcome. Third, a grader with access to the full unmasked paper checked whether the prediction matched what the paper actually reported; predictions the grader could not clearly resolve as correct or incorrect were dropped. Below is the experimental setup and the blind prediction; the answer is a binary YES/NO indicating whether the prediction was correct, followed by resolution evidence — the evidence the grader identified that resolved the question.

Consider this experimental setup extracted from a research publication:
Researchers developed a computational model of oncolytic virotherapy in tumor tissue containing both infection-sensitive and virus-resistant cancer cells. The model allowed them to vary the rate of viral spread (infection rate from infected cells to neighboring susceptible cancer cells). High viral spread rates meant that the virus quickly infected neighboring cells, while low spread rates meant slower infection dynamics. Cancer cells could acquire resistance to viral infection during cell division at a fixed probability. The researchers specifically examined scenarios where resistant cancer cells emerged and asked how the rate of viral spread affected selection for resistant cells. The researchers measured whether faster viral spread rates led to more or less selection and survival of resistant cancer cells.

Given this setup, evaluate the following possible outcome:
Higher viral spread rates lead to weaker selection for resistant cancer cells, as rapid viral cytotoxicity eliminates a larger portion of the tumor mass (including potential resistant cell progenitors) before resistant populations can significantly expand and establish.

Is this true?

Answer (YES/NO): NO